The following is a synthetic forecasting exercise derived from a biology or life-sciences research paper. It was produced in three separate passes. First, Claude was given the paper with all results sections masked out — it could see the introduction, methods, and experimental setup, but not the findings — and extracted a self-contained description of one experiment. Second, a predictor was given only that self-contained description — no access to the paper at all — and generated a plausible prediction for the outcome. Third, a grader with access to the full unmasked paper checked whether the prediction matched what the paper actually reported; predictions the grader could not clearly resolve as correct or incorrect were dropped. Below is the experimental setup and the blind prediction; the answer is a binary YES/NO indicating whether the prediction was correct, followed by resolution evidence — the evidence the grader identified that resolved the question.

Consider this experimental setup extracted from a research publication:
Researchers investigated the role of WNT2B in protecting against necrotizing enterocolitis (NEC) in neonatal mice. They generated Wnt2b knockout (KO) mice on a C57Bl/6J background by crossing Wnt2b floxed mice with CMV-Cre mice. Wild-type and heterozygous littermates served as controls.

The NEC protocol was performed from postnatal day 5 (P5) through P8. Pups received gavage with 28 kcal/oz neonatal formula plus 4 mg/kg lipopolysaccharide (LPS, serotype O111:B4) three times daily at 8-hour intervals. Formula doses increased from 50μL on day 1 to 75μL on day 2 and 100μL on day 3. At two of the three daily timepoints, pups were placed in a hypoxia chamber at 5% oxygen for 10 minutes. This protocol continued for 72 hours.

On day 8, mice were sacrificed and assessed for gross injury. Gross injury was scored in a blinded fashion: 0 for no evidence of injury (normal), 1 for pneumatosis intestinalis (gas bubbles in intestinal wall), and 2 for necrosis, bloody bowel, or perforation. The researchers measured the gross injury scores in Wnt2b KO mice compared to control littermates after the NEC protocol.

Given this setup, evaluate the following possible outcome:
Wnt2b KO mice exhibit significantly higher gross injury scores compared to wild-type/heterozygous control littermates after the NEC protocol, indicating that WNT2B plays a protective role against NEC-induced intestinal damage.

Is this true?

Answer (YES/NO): NO